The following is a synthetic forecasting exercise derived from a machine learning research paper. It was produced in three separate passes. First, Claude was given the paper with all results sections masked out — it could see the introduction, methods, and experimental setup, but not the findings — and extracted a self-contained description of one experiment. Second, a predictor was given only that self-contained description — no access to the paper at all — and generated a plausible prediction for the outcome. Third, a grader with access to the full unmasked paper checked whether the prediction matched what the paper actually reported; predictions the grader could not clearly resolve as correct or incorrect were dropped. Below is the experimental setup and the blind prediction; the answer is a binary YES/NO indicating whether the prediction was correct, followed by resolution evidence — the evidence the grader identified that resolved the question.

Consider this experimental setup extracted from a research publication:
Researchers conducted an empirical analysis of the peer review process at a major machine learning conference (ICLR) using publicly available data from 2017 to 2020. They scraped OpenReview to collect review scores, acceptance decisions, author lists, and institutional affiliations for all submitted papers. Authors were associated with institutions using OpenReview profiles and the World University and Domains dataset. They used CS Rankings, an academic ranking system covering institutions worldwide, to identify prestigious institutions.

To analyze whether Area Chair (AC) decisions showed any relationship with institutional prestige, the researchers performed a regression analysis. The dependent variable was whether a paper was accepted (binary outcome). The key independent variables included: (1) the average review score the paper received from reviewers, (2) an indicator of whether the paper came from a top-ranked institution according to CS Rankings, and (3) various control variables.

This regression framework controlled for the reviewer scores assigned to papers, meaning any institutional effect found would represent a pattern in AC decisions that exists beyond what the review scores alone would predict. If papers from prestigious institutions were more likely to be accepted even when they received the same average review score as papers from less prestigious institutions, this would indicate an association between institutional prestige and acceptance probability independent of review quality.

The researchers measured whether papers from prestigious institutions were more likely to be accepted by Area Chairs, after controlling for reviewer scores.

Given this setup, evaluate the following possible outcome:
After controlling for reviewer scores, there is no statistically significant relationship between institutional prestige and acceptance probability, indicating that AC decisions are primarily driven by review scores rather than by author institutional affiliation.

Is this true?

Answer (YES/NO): NO